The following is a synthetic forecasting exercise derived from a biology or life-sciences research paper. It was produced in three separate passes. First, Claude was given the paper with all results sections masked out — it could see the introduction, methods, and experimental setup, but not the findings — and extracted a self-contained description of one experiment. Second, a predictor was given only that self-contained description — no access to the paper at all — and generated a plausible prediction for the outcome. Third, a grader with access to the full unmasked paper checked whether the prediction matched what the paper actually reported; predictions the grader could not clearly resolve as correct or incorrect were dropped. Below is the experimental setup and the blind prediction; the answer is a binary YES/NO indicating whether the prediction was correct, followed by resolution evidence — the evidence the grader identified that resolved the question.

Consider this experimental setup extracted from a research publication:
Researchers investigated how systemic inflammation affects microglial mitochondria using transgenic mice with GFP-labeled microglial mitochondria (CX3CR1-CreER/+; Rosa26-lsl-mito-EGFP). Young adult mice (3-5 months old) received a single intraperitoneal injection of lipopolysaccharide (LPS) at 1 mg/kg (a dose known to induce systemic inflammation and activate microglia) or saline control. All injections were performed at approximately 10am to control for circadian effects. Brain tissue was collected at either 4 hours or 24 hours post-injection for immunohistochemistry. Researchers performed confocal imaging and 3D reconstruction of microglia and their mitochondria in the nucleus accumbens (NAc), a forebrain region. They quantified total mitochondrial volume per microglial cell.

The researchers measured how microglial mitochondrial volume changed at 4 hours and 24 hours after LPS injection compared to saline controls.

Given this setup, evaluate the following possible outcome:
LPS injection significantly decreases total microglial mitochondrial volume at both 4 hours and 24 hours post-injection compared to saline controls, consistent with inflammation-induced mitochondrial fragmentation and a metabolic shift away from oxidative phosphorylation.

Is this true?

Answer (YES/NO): NO